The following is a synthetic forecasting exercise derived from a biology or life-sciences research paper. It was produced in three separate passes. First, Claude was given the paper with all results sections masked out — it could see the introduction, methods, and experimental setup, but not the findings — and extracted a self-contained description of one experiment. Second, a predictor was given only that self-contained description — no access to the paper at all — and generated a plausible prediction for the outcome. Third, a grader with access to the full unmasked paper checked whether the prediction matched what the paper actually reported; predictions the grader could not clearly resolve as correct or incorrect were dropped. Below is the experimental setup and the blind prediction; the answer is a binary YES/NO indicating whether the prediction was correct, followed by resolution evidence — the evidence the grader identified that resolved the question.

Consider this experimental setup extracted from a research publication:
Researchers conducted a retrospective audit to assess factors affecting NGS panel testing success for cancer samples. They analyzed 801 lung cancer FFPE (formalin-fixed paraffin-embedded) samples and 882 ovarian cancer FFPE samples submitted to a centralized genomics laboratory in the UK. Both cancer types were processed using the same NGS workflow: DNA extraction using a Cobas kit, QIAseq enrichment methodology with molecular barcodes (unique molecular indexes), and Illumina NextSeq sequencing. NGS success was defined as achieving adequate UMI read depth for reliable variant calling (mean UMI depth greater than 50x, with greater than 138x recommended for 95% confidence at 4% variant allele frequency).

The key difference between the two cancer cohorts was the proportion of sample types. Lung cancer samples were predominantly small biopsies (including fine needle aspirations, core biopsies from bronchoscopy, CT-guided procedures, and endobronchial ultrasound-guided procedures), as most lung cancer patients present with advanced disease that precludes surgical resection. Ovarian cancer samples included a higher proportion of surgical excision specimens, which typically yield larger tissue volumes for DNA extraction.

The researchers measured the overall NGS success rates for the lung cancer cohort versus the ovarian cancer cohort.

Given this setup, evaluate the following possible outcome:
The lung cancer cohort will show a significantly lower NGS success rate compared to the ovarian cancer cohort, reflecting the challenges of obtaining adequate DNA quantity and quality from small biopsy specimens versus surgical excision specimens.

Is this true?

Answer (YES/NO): YES